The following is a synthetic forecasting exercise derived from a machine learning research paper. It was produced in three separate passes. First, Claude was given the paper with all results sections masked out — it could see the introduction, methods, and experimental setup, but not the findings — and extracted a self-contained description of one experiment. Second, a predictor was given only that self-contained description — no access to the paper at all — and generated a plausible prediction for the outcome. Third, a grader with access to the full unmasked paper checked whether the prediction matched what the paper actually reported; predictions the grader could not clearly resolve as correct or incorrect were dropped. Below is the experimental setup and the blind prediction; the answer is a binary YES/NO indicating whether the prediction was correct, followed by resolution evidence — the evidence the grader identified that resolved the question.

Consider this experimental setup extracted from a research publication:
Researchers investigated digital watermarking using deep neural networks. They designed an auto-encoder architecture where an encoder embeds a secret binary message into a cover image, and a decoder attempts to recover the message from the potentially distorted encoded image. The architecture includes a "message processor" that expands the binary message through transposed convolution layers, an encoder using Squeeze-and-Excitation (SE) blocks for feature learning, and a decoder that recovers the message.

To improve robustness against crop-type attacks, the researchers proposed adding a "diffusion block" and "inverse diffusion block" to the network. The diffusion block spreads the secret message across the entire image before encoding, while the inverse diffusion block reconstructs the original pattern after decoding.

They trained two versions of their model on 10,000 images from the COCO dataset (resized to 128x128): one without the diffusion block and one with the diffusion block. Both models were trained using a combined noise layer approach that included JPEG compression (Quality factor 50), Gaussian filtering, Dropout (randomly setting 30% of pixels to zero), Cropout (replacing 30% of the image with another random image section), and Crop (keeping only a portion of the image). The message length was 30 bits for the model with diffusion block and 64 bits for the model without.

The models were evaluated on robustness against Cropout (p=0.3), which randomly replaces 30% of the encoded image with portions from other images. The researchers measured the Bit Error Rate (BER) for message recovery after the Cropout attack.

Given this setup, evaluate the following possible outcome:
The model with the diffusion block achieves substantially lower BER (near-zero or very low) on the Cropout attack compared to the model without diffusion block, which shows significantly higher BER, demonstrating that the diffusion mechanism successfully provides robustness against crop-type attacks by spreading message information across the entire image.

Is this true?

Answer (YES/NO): YES